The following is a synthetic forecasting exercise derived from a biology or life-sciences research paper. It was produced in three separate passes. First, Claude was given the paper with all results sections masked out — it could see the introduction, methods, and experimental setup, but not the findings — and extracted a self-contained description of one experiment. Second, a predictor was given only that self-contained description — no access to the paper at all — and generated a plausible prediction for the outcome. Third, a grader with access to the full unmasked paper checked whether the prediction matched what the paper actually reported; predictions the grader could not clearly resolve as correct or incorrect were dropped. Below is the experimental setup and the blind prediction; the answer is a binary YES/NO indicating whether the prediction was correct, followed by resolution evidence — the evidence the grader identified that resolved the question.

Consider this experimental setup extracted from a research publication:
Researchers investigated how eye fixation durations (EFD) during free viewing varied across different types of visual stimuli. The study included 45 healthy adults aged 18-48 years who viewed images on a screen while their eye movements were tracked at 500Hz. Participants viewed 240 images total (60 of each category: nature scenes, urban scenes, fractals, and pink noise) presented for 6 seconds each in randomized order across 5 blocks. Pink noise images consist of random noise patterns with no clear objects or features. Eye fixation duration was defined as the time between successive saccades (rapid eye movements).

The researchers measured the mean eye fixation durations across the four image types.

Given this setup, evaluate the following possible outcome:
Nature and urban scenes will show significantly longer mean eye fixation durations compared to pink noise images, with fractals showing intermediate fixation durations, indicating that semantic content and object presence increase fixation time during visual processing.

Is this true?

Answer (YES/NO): NO